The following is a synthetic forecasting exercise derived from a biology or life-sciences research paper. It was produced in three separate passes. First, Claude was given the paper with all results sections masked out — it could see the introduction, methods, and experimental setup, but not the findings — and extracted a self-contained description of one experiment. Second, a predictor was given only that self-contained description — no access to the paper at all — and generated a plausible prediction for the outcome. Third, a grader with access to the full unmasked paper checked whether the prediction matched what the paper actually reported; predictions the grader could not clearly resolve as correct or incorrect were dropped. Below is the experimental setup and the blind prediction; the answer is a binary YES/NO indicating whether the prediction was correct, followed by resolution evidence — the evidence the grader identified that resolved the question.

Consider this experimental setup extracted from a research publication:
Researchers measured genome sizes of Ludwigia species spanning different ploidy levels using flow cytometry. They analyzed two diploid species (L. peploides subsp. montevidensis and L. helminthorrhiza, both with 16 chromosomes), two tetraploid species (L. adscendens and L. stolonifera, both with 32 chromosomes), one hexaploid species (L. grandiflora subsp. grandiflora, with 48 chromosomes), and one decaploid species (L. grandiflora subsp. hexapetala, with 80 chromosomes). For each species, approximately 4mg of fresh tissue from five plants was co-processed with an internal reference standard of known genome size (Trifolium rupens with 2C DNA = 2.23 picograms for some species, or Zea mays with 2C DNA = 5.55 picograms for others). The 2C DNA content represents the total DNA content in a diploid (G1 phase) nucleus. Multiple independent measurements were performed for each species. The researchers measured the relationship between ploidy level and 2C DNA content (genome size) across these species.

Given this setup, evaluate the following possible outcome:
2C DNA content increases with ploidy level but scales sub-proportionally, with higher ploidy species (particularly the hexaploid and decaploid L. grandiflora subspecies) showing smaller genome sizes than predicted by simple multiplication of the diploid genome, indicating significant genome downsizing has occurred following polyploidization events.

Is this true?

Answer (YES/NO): NO